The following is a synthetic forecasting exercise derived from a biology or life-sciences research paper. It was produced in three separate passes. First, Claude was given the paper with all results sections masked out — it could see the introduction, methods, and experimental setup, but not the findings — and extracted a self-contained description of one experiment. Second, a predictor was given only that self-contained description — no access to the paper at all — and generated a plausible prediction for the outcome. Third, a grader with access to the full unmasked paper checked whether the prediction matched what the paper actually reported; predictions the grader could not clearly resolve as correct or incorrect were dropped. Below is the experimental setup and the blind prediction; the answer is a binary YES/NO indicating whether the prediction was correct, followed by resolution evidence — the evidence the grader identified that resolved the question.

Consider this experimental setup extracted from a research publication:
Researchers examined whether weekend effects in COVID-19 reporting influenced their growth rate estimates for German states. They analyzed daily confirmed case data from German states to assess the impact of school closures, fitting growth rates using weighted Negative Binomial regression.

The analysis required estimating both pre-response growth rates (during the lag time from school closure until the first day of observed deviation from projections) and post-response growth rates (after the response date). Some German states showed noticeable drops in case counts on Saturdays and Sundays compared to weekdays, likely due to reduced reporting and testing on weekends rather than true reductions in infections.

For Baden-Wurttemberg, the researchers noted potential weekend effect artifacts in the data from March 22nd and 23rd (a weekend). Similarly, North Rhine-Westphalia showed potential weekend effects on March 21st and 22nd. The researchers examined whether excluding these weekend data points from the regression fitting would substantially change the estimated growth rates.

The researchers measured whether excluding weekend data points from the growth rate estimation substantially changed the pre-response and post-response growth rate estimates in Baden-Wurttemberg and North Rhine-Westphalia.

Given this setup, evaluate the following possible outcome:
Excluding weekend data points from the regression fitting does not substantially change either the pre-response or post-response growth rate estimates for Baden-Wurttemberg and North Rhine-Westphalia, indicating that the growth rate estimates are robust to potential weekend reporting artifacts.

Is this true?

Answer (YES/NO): NO